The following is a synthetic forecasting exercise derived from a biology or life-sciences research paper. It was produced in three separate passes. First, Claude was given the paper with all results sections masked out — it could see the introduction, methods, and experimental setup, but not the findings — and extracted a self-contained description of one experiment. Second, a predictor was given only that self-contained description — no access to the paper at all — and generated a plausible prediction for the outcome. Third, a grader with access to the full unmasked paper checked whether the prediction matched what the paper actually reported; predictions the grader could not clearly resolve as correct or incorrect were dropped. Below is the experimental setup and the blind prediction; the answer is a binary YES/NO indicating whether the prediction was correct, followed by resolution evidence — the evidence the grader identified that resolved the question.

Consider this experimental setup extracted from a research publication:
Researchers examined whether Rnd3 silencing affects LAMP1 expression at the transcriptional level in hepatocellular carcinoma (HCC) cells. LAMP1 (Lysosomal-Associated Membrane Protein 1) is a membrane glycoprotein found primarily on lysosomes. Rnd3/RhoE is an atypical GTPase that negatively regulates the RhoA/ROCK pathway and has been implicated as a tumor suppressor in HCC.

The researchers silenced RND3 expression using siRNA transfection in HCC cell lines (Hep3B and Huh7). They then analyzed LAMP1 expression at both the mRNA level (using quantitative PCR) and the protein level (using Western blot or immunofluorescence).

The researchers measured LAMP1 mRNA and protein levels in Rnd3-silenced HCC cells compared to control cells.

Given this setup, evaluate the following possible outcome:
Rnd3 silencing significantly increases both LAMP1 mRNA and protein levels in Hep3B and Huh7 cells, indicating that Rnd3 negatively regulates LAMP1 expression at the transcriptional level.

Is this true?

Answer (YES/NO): YES